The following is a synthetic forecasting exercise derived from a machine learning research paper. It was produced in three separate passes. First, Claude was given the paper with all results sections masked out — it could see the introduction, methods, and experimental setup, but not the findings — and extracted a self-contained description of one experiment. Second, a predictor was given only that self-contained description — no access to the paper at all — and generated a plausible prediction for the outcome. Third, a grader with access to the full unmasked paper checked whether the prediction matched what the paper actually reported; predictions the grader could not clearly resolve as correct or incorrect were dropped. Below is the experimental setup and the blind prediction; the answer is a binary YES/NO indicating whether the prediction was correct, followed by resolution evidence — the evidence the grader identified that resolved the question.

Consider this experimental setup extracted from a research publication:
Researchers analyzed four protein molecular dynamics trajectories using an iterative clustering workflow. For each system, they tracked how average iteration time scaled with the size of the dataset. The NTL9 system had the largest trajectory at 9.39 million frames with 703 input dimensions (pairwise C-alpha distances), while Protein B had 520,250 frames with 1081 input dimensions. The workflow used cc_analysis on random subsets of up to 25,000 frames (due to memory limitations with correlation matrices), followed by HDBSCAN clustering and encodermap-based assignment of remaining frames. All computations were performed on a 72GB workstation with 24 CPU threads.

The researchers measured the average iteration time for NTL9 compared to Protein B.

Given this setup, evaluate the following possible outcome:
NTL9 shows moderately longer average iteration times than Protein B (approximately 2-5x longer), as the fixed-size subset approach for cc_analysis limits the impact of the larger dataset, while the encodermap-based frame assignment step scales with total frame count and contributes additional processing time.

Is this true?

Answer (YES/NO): YES